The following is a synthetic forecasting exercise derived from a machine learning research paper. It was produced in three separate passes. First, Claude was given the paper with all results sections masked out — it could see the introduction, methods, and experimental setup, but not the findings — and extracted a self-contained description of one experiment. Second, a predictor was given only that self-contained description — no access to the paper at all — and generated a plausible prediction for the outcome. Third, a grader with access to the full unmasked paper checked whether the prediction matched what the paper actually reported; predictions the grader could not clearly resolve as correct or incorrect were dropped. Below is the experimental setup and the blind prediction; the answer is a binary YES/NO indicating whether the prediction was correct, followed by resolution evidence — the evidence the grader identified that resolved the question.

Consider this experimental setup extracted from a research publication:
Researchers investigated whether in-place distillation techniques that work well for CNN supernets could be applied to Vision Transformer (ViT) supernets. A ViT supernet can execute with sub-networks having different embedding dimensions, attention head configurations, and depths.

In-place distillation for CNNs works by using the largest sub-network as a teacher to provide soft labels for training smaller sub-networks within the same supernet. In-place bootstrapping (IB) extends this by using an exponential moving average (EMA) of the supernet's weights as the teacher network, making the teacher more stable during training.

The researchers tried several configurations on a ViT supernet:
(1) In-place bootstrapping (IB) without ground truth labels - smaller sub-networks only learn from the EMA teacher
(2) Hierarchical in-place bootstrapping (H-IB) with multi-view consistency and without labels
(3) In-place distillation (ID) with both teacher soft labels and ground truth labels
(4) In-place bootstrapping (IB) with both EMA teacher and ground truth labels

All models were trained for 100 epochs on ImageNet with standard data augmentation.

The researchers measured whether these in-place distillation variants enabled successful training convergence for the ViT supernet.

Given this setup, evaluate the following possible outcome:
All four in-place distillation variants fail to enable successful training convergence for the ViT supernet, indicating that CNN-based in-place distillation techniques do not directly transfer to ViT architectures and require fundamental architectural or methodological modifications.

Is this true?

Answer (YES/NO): YES